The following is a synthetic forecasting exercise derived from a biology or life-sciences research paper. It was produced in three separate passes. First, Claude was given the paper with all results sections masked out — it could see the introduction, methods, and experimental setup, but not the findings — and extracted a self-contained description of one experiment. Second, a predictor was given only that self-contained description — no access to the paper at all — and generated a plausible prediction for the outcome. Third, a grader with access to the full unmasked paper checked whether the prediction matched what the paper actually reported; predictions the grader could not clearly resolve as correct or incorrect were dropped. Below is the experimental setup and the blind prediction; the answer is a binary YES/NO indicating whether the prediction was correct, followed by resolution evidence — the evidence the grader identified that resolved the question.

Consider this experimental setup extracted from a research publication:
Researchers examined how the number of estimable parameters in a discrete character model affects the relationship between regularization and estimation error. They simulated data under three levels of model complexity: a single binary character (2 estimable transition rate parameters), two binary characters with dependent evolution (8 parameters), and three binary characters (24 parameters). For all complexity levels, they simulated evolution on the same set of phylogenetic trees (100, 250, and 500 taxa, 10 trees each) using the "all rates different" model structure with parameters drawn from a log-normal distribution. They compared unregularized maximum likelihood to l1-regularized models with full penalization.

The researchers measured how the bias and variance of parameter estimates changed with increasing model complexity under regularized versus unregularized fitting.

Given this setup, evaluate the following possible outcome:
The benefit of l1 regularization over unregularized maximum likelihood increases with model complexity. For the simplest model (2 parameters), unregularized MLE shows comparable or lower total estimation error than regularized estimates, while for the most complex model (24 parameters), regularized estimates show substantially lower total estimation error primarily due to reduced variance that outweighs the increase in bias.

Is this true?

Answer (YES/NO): NO